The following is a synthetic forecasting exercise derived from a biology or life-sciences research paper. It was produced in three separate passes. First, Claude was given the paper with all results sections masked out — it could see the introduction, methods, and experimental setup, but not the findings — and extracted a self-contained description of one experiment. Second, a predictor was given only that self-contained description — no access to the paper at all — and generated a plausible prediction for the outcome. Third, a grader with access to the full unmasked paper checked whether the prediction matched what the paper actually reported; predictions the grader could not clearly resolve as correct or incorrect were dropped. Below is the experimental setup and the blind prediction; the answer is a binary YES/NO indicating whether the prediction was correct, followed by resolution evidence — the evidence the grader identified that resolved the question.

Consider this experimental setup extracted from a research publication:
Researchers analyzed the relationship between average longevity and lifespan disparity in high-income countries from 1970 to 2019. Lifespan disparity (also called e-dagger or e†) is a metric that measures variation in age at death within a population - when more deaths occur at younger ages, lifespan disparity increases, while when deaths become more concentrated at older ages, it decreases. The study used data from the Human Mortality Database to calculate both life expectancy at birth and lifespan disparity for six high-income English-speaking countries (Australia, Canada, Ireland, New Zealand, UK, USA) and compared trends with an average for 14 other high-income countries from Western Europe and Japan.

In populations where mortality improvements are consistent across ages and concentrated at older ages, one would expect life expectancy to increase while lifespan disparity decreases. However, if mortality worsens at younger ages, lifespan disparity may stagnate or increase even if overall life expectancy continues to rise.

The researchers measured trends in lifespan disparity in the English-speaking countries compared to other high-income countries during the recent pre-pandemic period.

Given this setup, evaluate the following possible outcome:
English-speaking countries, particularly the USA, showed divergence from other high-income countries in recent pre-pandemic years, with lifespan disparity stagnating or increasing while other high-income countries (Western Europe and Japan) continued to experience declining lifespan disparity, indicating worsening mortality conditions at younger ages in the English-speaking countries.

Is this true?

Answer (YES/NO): YES